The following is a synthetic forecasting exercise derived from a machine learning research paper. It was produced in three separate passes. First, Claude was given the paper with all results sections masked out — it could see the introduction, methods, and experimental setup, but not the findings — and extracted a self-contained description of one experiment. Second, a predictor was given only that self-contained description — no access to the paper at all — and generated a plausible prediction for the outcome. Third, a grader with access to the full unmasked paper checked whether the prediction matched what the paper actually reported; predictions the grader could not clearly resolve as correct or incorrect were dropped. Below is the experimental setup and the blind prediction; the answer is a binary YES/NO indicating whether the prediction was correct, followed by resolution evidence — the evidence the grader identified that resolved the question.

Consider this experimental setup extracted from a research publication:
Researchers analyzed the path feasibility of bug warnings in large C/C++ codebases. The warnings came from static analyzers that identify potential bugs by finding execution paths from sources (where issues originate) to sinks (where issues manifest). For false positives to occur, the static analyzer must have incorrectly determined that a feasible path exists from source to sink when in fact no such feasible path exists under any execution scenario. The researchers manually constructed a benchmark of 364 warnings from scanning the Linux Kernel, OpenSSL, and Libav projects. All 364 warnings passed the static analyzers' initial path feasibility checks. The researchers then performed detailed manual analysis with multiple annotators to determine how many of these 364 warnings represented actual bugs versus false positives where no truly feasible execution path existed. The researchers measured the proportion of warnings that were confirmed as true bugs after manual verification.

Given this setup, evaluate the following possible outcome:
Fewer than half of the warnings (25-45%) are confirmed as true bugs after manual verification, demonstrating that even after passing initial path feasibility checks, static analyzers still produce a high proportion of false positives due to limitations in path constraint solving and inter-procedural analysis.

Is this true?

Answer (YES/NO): NO